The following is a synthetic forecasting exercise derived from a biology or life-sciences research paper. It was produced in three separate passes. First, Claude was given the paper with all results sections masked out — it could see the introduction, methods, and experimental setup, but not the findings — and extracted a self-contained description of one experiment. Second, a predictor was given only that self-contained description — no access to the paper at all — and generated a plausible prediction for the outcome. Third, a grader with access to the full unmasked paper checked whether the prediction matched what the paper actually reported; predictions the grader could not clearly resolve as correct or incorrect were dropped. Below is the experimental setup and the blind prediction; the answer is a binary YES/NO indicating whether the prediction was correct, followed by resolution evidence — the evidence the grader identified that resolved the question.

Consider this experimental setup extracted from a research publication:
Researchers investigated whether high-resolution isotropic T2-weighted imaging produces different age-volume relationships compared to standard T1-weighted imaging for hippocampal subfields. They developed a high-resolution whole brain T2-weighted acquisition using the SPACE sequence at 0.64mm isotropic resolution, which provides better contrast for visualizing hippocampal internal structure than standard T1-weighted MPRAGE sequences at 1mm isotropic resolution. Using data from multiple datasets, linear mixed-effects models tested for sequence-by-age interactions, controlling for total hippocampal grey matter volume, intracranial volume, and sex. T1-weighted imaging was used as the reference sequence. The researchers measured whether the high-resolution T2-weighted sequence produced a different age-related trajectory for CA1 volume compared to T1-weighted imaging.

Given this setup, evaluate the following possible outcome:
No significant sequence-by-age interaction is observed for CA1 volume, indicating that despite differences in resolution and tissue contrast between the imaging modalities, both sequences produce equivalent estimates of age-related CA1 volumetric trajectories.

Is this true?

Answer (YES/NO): NO